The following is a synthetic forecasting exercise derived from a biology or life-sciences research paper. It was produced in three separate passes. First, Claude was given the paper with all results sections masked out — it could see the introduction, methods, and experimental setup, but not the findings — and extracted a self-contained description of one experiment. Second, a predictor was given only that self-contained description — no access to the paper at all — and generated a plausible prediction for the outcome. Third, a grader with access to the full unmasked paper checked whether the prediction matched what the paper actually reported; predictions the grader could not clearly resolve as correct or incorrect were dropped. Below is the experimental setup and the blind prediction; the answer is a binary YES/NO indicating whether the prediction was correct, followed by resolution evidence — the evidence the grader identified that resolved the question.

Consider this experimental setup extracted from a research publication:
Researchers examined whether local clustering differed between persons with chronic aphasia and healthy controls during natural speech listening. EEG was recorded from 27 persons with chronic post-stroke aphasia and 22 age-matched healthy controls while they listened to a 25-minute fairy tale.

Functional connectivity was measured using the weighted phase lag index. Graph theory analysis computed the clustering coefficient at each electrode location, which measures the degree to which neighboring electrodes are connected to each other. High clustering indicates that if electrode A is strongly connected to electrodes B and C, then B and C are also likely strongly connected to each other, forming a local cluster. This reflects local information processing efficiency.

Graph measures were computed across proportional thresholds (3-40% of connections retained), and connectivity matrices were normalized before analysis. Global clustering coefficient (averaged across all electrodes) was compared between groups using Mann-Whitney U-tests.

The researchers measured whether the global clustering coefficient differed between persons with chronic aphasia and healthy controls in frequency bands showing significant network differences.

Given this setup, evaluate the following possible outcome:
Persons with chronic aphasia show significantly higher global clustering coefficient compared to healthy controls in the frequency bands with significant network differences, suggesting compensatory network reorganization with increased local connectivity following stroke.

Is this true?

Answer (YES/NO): NO